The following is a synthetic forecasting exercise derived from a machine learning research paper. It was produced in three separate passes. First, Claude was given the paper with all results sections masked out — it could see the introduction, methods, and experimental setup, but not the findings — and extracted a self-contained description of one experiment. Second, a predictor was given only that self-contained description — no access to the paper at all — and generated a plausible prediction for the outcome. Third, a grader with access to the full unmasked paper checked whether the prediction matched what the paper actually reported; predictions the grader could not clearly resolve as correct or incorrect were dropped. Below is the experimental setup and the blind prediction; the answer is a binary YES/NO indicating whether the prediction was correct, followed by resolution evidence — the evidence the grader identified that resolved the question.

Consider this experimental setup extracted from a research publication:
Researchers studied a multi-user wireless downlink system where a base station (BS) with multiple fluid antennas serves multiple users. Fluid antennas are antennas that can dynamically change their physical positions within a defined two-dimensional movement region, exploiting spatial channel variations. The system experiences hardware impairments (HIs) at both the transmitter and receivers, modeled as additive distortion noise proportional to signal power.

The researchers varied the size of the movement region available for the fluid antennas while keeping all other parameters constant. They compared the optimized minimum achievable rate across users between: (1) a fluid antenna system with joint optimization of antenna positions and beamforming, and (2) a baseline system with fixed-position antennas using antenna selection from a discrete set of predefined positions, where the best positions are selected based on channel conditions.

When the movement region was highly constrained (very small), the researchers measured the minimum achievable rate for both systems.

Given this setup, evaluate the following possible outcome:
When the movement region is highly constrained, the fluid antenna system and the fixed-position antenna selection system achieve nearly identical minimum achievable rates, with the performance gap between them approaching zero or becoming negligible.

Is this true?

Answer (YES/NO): NO